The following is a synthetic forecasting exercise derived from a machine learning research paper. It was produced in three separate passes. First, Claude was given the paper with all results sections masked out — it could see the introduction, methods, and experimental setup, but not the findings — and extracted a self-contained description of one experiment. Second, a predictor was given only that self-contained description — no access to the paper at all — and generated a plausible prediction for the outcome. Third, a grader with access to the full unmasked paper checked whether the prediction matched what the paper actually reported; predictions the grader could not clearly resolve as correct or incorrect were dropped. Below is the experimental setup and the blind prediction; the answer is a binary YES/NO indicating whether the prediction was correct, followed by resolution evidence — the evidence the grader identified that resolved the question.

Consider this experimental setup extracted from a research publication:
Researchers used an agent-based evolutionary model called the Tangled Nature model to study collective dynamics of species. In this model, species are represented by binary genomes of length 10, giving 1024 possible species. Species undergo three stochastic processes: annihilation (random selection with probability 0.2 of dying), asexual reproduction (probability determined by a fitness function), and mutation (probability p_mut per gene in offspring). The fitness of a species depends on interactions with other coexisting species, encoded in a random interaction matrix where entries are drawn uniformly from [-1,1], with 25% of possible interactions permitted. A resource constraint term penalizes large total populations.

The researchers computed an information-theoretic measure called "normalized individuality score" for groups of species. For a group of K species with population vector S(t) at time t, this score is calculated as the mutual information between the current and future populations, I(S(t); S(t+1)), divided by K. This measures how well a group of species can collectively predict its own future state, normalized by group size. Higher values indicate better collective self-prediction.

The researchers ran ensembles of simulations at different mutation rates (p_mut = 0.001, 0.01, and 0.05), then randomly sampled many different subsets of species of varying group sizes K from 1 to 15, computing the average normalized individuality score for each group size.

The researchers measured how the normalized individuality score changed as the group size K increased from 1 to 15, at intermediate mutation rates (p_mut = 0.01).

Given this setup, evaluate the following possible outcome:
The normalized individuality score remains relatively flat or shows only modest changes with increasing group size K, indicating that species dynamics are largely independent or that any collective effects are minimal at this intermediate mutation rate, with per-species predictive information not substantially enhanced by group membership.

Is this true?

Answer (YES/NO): NO